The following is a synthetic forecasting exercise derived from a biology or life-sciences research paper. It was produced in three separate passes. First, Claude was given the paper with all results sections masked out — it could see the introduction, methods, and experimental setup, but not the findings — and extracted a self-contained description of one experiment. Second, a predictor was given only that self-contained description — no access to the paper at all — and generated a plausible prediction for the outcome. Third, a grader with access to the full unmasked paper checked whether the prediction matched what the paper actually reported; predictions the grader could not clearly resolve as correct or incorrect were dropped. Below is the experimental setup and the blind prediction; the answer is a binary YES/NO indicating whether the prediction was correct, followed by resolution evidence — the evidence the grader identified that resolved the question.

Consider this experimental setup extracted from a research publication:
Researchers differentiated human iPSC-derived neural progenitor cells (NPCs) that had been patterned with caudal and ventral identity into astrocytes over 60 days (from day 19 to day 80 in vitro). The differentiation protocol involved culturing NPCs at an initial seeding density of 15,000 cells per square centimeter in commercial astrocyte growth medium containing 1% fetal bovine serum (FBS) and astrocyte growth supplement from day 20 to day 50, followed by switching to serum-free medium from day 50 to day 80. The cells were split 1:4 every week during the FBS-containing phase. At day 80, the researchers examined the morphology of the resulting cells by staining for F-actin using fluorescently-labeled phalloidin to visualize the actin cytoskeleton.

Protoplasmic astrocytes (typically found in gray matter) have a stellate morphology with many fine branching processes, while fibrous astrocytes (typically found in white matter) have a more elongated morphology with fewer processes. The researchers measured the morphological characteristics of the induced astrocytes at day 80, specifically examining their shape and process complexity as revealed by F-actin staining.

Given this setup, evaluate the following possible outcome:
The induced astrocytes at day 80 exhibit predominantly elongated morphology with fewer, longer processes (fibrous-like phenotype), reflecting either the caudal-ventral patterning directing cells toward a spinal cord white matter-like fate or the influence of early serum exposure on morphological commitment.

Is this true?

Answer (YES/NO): YES